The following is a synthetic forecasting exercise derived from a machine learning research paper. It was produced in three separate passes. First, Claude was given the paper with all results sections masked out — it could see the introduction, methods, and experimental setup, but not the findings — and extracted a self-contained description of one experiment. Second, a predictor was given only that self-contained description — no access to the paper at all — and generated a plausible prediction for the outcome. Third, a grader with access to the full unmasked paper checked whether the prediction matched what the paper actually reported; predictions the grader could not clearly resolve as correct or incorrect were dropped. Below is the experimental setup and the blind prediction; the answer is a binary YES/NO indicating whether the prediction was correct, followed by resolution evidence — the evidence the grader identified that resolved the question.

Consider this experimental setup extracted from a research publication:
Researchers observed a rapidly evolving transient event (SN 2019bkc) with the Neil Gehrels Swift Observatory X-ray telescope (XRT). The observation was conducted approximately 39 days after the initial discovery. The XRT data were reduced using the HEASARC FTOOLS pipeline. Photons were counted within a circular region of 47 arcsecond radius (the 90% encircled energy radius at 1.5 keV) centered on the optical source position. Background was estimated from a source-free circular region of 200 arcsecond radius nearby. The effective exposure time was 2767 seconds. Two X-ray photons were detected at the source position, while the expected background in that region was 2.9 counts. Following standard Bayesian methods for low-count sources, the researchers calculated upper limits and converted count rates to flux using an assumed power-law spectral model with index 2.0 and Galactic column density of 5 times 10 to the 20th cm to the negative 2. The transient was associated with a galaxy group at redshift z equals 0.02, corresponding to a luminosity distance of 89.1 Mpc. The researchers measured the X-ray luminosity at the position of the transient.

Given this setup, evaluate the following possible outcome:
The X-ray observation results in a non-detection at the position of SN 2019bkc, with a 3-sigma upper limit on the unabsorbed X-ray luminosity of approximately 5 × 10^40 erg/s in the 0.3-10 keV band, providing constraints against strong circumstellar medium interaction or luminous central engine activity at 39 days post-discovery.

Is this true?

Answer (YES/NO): NO